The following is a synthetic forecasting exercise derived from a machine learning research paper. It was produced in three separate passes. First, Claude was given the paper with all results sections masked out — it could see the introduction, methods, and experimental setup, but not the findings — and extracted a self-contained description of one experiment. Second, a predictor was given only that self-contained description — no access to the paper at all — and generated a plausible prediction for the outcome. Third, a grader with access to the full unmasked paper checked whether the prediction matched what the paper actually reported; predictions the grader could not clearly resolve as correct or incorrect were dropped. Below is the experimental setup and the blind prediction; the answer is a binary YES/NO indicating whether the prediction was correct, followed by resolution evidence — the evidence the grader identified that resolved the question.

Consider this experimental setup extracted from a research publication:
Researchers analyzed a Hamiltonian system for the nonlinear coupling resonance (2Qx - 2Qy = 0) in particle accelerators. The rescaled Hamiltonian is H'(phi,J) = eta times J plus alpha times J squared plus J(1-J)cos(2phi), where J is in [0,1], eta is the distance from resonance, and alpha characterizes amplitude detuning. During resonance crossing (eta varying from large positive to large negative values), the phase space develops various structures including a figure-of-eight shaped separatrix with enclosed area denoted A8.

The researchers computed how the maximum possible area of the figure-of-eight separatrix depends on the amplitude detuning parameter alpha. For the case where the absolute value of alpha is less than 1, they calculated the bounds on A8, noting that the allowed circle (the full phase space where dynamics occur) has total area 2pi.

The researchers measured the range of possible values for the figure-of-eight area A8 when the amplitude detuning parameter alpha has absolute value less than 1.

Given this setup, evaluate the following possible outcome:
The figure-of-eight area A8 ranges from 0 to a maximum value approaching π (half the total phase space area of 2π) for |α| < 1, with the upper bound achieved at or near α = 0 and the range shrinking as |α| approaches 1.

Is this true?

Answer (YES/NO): NO